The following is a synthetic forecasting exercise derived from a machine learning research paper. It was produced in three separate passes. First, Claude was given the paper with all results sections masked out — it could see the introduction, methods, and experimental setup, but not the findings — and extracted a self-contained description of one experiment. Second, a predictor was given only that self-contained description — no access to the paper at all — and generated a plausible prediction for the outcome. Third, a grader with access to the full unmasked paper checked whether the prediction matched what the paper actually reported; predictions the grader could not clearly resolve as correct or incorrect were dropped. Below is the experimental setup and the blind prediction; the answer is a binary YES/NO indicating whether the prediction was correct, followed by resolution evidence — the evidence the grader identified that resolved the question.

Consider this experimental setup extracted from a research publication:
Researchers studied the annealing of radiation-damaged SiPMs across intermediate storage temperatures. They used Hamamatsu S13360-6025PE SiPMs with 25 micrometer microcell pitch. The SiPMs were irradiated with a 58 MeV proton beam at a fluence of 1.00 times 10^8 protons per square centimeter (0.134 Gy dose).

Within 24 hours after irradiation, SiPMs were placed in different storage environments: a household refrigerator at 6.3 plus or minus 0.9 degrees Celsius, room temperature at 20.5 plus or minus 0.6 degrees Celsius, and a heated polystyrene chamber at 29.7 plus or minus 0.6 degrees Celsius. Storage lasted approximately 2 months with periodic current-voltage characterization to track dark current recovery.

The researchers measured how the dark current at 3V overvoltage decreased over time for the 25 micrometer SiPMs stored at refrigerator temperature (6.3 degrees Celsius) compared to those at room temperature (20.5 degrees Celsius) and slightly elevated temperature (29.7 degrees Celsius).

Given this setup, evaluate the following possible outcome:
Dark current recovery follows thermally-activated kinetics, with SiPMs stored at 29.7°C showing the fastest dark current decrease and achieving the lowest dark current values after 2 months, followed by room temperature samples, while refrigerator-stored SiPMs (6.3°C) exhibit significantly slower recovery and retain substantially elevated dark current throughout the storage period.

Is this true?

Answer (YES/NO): YES